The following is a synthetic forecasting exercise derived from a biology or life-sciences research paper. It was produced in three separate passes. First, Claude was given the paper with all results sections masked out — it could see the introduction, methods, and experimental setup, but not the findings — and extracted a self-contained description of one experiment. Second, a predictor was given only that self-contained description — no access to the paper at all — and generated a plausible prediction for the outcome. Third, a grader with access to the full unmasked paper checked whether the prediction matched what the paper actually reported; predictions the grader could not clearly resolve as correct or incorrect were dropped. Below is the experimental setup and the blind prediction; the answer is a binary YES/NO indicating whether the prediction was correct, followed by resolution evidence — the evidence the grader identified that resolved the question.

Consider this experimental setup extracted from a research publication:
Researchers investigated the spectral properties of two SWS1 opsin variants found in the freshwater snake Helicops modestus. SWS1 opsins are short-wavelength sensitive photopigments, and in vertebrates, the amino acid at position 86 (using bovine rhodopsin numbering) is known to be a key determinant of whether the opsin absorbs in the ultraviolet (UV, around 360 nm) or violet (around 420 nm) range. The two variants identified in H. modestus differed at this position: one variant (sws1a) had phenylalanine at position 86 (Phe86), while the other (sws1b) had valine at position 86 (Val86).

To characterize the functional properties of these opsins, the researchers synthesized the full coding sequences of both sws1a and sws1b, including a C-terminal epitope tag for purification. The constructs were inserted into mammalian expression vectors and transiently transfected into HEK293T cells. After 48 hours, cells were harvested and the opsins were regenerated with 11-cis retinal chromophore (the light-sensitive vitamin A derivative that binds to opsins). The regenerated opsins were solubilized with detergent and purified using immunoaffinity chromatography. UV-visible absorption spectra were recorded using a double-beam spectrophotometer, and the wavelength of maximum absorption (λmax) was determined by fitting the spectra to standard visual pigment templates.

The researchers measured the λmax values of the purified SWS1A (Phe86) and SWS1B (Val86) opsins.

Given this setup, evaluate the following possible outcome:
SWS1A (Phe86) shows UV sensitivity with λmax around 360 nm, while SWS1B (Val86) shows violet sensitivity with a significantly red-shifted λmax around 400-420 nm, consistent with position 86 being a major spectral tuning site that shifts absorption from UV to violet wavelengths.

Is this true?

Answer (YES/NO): YES